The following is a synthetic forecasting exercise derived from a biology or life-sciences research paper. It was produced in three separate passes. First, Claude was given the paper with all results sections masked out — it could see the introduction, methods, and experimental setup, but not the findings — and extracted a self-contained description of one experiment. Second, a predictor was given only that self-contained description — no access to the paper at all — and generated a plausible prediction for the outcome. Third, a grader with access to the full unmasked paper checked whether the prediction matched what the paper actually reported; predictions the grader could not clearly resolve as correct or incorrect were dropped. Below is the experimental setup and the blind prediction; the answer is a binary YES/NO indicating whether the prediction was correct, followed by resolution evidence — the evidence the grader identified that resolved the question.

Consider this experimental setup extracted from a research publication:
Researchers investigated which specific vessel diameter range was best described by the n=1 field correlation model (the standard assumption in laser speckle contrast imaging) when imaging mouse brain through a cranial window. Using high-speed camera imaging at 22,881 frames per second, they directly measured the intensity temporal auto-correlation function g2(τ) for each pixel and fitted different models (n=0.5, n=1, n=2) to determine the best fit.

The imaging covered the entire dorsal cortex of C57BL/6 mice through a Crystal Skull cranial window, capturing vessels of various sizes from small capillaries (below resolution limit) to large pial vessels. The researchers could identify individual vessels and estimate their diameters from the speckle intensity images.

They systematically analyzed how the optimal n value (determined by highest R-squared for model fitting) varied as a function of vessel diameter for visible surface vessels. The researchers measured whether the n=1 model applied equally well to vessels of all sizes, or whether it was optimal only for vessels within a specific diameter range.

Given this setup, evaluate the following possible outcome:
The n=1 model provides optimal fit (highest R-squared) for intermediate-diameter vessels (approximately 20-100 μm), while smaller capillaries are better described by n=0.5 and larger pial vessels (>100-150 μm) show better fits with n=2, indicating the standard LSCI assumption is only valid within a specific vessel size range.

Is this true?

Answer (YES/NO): NO